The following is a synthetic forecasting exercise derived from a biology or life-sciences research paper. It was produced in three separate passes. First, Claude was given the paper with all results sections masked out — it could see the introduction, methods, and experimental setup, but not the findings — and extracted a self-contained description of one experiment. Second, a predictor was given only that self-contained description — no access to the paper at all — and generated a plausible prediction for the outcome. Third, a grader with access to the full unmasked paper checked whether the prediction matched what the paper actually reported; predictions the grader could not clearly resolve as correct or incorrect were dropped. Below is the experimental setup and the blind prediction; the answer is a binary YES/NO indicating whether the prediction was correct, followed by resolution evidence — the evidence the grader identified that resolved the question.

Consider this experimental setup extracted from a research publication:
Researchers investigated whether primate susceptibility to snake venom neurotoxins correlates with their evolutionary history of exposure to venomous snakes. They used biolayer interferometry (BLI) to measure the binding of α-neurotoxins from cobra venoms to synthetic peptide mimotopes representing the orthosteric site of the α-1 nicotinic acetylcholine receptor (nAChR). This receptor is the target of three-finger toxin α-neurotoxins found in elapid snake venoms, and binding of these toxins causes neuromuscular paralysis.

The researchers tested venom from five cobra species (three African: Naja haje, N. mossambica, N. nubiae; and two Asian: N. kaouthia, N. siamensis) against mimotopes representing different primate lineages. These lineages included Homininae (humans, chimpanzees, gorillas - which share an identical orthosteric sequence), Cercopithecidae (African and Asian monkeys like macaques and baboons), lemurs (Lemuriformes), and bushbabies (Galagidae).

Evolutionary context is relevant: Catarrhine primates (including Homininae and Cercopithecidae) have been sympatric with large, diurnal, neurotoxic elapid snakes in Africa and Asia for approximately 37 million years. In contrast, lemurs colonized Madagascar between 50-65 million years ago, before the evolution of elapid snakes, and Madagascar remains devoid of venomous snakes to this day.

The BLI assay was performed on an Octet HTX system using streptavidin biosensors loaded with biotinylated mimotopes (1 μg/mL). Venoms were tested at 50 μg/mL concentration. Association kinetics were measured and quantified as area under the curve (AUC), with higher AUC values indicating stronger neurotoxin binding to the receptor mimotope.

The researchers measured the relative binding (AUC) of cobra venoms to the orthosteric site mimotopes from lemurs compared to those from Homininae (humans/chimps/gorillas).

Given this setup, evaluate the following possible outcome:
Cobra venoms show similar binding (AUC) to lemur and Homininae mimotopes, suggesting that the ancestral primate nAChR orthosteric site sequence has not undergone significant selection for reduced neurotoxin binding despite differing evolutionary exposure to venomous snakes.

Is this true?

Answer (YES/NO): NO